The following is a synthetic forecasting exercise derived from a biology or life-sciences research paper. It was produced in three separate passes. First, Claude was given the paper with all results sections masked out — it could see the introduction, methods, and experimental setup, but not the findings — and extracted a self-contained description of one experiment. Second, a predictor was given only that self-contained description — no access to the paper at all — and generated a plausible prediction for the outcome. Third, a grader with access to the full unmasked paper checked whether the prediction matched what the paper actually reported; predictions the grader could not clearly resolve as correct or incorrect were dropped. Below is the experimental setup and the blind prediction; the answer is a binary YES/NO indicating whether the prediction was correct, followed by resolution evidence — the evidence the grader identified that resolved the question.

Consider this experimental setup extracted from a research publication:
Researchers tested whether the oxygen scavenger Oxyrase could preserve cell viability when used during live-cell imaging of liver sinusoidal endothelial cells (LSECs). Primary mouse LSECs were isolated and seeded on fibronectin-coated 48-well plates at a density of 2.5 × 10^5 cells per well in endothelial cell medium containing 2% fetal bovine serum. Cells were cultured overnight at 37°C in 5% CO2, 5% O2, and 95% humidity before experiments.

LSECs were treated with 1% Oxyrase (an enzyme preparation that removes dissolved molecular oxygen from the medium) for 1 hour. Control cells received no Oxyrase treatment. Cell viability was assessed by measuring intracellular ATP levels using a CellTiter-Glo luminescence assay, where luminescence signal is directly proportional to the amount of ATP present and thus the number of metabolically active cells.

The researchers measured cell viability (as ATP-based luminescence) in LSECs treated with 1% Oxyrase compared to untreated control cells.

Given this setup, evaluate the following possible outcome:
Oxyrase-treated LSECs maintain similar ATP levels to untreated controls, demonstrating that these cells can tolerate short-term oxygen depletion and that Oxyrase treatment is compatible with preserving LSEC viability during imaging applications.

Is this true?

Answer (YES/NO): YES